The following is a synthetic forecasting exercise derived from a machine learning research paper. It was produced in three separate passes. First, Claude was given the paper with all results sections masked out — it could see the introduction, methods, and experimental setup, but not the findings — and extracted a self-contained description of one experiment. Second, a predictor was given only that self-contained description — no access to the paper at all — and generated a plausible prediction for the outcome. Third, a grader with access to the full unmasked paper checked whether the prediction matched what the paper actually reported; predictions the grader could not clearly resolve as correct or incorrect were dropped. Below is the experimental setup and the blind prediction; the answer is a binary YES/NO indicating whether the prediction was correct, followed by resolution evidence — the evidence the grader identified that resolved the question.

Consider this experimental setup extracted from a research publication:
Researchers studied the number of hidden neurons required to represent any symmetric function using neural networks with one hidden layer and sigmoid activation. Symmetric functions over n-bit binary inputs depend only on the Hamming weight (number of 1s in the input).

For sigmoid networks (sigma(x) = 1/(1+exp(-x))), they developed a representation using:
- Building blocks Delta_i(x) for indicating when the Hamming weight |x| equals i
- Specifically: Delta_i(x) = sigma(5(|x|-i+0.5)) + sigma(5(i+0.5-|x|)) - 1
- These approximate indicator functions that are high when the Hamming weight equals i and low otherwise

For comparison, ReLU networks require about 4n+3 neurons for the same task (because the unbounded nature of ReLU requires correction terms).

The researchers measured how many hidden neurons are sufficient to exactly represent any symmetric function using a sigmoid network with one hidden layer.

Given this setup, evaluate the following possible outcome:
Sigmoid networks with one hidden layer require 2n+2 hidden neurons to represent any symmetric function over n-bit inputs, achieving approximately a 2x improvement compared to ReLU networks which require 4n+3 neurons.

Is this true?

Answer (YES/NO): NO